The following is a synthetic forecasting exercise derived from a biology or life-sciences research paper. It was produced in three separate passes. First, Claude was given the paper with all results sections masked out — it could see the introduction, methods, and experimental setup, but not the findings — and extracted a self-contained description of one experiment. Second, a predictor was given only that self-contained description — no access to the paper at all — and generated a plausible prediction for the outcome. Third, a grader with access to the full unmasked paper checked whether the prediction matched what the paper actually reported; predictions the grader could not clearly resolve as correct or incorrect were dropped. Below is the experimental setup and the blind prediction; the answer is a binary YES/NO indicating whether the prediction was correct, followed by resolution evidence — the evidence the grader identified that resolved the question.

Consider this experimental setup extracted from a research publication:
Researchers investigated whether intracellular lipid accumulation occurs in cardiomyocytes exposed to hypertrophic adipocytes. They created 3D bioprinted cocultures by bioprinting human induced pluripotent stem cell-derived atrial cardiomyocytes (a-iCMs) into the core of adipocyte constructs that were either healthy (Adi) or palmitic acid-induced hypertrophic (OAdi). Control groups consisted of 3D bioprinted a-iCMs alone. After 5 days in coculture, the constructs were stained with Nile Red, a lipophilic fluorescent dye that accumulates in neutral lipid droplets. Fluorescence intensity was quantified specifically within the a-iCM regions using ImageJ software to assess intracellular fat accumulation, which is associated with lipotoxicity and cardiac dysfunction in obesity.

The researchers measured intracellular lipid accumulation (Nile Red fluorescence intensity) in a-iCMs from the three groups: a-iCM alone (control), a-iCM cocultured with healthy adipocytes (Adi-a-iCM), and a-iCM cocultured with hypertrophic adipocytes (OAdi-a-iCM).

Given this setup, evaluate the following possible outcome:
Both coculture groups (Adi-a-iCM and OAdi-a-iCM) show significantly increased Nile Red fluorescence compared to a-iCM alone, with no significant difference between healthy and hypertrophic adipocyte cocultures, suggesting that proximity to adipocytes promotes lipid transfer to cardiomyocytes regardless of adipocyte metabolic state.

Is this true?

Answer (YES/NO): NO